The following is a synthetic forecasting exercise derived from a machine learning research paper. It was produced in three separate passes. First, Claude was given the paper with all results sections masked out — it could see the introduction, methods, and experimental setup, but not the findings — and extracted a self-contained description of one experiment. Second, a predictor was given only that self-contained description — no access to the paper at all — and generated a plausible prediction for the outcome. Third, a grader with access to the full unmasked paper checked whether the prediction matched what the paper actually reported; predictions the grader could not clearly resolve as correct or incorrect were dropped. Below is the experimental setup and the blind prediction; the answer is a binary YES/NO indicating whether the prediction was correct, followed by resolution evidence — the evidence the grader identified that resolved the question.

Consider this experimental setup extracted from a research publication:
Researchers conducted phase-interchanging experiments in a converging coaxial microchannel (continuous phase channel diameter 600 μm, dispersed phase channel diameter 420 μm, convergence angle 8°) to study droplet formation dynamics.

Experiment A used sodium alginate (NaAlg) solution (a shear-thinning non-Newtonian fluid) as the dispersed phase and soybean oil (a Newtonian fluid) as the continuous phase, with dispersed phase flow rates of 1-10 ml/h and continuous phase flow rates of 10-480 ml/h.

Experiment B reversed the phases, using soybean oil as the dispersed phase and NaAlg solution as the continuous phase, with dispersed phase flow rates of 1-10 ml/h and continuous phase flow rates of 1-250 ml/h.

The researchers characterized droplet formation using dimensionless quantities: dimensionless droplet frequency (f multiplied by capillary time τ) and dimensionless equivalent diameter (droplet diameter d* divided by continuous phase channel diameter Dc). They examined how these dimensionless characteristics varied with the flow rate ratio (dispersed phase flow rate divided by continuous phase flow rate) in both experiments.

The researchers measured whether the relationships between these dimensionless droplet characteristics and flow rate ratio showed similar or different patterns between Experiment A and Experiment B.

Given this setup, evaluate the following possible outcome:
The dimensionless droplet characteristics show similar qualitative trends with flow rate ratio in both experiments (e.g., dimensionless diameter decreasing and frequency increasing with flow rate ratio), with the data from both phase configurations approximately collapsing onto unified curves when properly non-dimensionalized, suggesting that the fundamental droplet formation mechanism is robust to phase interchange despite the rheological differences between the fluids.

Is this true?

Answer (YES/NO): NO